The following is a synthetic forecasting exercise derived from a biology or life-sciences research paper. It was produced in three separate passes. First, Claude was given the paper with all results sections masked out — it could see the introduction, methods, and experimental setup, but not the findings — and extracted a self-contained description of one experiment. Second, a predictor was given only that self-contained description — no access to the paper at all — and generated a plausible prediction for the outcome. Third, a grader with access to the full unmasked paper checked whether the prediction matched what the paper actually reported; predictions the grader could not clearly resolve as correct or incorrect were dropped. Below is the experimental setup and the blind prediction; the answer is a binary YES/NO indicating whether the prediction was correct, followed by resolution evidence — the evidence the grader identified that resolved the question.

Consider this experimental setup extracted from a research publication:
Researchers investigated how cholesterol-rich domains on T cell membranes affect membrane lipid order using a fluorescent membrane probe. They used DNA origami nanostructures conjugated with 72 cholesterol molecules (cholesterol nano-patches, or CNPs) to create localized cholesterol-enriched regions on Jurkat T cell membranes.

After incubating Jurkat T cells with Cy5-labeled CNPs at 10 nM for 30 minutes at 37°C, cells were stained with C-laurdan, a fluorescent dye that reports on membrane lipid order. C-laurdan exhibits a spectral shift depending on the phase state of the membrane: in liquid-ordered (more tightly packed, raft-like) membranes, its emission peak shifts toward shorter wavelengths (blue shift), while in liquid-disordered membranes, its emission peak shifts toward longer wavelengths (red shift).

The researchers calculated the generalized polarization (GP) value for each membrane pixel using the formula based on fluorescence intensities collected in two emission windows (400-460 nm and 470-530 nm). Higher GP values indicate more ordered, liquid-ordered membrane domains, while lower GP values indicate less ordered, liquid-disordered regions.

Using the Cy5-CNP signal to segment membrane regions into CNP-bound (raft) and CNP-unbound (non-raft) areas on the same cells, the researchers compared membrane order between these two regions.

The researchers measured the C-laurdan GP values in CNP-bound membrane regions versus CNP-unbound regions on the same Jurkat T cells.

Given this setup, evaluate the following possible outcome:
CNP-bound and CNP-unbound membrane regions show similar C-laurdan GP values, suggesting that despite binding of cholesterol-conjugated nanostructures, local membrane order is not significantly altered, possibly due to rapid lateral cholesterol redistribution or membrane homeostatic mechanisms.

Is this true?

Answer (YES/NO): NO